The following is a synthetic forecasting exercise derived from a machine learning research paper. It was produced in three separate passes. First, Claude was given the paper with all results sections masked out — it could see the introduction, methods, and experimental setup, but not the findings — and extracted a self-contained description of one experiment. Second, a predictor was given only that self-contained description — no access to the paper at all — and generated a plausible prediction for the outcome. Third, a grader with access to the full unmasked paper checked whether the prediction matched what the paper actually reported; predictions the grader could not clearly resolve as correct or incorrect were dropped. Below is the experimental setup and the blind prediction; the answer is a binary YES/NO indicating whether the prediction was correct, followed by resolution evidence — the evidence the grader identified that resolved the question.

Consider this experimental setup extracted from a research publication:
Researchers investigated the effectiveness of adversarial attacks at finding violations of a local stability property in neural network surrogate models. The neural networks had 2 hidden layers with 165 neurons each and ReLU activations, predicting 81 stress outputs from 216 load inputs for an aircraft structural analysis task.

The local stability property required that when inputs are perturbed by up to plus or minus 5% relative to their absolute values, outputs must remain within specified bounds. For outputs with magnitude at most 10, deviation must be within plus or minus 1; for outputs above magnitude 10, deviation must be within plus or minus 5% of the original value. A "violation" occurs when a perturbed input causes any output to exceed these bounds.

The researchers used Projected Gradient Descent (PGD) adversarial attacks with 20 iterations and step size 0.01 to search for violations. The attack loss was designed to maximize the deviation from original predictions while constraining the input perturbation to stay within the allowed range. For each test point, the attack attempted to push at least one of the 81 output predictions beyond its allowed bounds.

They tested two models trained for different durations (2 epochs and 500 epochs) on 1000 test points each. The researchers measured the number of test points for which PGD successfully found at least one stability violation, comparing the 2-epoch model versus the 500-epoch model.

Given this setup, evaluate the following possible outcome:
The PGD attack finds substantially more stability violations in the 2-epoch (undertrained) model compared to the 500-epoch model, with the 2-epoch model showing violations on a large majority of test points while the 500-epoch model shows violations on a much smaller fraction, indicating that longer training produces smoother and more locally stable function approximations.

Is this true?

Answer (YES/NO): NO